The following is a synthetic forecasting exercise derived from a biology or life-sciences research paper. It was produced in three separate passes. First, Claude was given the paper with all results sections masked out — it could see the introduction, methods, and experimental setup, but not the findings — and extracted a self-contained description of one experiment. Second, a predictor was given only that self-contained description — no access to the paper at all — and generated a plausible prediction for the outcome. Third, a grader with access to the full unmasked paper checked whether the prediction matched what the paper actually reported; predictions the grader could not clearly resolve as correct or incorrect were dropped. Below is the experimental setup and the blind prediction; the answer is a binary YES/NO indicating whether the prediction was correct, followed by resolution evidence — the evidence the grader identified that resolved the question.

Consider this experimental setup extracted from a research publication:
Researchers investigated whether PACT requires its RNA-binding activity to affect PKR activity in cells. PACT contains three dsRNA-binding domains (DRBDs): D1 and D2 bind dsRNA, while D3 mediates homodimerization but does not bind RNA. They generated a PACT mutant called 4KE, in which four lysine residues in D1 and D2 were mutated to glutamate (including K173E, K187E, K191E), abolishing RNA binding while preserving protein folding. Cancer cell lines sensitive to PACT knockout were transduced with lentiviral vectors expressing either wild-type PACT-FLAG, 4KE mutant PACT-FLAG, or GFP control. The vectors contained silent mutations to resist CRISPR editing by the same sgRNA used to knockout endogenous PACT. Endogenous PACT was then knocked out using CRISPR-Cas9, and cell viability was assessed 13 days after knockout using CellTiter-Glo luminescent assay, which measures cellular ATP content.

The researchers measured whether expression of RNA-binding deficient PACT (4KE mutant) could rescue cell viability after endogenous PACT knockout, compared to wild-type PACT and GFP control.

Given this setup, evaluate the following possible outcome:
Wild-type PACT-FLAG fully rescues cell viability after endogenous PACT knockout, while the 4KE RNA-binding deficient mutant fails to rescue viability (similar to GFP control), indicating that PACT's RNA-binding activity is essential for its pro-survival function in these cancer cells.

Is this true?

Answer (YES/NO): YES